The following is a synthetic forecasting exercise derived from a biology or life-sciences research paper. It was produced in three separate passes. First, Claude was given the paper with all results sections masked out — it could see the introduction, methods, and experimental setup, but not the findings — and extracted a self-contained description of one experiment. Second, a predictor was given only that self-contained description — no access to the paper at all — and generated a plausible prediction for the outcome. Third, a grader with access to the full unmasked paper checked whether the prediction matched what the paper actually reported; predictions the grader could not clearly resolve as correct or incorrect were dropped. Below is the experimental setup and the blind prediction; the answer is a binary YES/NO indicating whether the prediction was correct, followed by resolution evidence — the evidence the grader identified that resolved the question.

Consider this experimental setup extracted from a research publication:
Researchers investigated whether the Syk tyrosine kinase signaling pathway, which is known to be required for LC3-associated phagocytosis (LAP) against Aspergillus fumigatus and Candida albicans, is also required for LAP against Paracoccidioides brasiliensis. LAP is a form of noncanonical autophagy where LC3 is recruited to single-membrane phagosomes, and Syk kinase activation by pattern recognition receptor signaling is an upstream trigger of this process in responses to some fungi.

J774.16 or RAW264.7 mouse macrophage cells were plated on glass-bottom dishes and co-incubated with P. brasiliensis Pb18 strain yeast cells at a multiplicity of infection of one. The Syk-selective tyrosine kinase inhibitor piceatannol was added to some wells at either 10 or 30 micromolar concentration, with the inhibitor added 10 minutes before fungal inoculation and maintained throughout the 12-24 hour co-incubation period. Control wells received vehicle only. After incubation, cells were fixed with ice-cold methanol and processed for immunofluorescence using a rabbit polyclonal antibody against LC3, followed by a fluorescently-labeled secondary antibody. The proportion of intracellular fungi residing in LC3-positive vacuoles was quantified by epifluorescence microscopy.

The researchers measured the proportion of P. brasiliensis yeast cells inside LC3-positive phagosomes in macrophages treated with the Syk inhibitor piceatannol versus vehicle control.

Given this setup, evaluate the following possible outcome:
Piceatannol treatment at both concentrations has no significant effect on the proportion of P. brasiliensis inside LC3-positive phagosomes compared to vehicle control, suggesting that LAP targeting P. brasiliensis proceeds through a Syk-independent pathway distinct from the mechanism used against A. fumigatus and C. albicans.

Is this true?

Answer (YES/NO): NO